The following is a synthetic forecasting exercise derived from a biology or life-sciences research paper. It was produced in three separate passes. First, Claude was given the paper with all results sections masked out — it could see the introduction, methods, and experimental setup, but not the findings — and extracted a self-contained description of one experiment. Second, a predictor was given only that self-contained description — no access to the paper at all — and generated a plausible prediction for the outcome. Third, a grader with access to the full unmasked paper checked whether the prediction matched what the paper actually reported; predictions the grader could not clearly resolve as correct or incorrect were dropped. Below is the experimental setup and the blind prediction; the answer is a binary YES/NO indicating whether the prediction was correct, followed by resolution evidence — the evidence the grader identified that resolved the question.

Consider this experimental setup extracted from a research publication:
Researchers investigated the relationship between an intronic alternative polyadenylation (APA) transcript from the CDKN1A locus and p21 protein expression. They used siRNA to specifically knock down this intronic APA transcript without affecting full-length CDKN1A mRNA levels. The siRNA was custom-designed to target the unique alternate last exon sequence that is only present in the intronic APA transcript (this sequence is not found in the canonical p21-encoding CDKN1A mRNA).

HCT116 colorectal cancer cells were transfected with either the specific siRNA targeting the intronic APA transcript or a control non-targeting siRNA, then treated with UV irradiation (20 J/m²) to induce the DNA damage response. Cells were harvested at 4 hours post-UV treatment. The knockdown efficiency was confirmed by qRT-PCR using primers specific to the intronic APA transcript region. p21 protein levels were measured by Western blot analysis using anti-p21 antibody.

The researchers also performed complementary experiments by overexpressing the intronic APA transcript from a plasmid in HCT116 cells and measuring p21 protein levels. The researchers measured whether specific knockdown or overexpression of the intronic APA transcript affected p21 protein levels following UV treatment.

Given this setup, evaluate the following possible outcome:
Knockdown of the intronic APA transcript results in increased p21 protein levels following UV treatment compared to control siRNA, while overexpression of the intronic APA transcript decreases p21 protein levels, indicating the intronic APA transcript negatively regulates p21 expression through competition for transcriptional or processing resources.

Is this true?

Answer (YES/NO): NO